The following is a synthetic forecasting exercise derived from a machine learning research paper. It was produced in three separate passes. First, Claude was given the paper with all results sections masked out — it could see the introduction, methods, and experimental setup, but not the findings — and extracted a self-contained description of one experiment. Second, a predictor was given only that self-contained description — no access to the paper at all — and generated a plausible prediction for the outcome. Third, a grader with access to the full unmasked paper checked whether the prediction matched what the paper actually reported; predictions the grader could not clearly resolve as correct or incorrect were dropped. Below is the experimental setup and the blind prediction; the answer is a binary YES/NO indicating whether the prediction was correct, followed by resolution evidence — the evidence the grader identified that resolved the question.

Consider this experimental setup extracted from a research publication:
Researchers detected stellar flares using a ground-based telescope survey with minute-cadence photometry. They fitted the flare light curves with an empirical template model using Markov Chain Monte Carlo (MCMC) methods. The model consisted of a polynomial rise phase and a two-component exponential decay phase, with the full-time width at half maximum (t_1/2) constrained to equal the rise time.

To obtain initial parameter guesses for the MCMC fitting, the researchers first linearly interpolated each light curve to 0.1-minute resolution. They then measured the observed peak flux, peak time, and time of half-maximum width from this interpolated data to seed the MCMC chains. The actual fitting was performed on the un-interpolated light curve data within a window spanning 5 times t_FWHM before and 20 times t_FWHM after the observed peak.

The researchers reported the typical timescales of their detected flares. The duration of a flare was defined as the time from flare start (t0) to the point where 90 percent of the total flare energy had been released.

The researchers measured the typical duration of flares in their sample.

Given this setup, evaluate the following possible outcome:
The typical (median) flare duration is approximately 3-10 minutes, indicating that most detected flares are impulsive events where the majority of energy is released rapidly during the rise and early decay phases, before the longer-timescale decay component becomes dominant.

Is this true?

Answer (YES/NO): NO